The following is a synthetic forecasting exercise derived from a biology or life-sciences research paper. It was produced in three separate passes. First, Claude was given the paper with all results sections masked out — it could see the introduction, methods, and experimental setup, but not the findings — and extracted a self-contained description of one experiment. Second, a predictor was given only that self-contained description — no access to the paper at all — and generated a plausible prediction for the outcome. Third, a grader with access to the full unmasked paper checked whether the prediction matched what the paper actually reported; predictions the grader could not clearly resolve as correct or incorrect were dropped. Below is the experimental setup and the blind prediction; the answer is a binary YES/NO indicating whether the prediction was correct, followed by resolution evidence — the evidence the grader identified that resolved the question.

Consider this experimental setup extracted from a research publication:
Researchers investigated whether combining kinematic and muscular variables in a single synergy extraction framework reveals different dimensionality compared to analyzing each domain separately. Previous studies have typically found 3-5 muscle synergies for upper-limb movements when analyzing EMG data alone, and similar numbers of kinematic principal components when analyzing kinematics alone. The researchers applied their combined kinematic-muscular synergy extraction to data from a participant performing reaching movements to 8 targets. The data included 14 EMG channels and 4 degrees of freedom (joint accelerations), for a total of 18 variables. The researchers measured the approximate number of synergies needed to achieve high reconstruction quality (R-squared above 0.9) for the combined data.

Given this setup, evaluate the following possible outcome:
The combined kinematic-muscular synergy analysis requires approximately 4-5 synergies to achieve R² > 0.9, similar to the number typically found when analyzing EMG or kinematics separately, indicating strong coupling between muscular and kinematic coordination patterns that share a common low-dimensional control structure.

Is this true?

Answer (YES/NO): NO